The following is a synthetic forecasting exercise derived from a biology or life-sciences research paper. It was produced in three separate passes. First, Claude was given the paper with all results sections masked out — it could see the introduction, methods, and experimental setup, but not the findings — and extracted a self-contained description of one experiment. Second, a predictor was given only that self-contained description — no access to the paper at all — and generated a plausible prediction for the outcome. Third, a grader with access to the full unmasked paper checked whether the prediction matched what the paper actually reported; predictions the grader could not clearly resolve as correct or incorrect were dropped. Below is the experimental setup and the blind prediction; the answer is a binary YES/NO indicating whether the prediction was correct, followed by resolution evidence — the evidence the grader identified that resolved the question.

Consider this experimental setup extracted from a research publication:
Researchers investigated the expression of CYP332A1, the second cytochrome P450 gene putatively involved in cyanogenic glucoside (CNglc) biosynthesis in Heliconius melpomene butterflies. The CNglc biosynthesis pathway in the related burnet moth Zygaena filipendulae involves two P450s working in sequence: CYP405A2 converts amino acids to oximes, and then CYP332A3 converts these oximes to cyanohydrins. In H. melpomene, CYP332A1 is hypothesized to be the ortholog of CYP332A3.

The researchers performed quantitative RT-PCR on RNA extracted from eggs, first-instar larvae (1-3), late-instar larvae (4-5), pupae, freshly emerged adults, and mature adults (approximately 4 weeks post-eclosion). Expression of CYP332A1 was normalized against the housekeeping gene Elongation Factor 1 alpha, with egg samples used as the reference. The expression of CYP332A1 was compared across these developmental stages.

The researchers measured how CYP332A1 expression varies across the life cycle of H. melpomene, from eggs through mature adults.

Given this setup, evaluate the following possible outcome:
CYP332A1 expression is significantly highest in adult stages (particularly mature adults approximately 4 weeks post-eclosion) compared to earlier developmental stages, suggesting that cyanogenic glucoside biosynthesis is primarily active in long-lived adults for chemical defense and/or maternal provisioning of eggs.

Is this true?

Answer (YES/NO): NO